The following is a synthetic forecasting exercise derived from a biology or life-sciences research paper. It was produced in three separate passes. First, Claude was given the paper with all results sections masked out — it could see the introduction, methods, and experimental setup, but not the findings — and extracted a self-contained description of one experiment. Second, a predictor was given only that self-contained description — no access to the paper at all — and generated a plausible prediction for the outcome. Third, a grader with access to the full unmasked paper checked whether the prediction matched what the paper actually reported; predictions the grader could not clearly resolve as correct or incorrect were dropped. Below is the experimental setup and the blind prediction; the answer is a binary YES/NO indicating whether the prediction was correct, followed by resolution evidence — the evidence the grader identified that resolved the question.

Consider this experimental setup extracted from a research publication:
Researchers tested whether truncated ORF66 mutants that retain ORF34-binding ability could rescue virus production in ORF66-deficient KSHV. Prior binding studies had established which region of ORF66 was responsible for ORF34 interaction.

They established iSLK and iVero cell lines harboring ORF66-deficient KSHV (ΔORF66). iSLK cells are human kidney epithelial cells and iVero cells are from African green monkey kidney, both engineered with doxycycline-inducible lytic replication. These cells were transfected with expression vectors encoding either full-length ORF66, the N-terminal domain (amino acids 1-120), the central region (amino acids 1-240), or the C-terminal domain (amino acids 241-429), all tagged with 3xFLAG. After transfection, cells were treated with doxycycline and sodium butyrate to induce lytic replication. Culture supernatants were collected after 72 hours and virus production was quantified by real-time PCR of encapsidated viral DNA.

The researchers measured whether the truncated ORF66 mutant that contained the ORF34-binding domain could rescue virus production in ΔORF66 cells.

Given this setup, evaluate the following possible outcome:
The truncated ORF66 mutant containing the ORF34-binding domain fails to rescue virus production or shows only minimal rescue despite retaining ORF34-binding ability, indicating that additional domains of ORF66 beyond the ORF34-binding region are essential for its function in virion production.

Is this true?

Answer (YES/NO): YES